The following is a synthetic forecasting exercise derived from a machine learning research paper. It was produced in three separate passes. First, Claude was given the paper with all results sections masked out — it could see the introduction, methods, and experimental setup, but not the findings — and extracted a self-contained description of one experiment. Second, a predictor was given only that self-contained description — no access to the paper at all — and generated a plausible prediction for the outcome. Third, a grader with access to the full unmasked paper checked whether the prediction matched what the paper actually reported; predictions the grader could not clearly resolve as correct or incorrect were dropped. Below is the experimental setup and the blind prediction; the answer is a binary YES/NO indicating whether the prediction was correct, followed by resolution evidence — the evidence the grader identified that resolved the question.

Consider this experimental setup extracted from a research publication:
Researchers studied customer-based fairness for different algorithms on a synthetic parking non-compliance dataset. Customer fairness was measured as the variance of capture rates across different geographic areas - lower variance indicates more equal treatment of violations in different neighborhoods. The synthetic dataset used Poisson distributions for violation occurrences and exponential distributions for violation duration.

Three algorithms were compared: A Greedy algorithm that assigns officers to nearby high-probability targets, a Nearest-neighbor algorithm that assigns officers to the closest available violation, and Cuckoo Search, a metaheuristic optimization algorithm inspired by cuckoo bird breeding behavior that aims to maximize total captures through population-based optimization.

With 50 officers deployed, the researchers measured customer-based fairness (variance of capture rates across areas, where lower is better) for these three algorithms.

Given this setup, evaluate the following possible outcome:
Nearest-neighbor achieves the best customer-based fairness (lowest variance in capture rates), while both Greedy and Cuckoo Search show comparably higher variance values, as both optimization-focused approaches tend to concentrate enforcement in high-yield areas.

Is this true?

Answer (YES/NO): NO